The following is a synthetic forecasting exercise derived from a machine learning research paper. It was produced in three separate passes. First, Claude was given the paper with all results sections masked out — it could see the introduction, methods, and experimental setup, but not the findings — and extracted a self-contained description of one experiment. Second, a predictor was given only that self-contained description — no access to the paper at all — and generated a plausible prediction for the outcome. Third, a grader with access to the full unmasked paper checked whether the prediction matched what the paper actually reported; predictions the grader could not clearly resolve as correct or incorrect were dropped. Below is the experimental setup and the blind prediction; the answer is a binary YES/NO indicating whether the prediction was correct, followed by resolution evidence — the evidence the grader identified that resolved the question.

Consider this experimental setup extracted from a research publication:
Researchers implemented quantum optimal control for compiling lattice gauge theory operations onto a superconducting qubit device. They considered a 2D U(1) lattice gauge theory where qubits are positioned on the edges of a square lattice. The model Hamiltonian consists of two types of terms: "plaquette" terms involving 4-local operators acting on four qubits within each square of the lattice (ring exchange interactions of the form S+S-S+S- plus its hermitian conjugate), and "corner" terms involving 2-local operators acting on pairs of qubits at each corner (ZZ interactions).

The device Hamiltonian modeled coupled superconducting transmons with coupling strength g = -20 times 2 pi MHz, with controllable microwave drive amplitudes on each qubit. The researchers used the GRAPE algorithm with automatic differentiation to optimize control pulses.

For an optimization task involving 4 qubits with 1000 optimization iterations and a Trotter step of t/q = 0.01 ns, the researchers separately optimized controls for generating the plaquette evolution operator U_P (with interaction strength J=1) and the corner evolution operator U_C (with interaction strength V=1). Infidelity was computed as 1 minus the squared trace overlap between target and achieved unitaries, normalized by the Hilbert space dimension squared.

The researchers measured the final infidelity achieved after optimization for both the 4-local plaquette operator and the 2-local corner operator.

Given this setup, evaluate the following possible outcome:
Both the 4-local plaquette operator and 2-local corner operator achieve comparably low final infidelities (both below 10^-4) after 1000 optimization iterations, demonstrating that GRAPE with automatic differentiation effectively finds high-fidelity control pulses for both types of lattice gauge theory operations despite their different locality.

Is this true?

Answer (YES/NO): YES